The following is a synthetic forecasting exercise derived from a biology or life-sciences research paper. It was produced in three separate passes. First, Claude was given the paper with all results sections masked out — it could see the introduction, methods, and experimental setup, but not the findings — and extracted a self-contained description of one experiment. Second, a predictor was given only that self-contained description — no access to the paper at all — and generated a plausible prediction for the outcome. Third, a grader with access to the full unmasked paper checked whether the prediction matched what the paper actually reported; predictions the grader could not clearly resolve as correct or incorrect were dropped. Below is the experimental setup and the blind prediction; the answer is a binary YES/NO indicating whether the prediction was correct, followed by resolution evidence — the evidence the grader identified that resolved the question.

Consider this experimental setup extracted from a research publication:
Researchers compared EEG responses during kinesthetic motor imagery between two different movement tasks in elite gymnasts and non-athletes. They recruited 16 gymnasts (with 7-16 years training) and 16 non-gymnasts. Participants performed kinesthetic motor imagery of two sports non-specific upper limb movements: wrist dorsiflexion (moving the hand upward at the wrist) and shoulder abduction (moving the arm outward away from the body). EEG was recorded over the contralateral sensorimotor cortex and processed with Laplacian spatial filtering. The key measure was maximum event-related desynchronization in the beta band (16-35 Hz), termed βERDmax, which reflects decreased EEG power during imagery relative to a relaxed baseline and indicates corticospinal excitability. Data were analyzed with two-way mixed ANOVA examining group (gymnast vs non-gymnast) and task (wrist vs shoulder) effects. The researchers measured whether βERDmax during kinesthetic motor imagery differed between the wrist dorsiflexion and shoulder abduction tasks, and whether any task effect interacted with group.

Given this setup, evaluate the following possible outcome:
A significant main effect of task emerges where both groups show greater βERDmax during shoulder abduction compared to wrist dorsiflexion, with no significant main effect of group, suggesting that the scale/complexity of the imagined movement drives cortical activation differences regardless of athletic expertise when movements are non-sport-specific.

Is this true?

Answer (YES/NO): NO